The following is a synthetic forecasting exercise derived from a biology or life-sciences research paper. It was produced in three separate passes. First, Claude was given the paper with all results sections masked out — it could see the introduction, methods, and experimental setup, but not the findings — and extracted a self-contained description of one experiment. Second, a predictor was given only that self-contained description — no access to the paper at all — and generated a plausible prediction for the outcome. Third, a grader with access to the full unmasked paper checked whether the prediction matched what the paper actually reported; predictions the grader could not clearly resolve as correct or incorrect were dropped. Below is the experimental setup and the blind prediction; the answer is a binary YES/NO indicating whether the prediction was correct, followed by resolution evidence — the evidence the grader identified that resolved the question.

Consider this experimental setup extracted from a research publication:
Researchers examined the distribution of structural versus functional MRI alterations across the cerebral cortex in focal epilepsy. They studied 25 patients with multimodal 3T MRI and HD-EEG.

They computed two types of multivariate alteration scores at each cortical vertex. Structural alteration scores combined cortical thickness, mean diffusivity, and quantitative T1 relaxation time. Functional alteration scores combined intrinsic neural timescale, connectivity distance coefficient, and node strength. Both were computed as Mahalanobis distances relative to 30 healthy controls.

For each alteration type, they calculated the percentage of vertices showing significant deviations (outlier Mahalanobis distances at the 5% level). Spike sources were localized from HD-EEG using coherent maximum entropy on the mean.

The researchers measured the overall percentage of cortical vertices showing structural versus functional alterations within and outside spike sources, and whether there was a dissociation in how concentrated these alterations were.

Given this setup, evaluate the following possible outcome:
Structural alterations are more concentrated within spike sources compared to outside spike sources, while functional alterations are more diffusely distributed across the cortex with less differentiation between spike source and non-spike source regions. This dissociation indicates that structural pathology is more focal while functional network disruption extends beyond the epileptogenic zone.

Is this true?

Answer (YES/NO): YES